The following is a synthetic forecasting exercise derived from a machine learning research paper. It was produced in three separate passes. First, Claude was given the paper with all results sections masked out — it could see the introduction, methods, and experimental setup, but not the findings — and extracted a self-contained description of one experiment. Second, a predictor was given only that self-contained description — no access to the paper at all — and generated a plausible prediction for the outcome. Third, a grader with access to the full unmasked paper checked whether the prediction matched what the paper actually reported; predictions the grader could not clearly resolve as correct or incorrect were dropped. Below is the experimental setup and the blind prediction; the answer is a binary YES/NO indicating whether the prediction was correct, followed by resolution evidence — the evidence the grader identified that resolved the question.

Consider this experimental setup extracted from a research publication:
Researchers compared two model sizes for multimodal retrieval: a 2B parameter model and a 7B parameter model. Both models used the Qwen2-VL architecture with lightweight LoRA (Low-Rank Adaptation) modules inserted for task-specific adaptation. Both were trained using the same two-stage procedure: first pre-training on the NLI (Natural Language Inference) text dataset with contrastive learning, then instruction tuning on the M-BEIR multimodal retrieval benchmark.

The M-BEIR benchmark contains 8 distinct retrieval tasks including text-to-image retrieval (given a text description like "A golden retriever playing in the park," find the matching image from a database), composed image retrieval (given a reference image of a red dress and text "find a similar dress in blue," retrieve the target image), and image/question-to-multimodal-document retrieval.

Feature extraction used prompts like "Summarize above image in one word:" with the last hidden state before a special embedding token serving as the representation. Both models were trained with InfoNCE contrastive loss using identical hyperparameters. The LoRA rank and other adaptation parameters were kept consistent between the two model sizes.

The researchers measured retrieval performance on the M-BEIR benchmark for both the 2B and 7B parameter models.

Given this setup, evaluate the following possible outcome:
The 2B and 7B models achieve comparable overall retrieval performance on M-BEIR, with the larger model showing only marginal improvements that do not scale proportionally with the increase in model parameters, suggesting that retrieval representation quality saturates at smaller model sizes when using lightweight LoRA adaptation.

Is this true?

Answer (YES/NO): NO